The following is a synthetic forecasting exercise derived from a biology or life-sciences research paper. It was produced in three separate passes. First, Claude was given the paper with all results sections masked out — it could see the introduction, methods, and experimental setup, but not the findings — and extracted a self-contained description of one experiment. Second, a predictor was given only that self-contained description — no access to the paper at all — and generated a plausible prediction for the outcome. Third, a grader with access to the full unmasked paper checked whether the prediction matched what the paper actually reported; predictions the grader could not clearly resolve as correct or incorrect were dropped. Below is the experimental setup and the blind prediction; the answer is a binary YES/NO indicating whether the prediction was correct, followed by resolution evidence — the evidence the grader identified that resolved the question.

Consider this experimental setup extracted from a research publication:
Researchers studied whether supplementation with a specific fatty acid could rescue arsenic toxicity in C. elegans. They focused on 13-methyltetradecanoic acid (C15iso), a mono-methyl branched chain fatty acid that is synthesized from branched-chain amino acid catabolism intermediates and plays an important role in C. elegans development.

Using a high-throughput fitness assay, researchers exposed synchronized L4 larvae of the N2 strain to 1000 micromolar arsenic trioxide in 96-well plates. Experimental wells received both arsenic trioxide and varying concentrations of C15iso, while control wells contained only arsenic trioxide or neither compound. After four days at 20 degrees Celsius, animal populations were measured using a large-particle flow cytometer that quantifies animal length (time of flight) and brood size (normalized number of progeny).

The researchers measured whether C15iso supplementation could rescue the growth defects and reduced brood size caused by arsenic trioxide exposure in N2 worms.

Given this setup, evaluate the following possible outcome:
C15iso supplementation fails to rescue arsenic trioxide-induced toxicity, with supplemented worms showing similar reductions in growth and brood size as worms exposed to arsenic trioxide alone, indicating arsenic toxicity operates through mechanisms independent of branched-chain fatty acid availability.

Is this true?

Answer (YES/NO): NO